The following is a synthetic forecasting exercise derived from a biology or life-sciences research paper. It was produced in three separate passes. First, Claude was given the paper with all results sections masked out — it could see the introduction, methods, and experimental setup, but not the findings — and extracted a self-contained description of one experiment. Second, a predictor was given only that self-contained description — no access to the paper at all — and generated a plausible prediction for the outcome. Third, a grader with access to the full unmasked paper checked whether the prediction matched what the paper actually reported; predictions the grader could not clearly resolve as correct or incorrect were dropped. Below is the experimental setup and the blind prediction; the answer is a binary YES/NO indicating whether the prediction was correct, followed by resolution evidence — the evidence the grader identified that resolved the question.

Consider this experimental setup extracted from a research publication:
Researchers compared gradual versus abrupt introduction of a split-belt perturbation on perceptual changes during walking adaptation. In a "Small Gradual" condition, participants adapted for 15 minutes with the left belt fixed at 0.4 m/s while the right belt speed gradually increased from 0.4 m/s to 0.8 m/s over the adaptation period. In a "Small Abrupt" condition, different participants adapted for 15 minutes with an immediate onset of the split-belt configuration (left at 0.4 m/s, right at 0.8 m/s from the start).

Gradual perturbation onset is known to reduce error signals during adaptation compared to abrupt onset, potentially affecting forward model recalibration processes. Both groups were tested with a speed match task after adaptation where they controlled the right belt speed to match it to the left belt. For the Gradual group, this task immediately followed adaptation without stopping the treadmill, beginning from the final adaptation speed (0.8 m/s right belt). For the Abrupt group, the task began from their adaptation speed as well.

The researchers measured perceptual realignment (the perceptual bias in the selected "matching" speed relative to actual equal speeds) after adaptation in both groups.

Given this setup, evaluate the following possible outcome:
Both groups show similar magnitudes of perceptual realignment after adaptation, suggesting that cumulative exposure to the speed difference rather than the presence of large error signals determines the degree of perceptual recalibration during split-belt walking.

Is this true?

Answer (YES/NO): YES